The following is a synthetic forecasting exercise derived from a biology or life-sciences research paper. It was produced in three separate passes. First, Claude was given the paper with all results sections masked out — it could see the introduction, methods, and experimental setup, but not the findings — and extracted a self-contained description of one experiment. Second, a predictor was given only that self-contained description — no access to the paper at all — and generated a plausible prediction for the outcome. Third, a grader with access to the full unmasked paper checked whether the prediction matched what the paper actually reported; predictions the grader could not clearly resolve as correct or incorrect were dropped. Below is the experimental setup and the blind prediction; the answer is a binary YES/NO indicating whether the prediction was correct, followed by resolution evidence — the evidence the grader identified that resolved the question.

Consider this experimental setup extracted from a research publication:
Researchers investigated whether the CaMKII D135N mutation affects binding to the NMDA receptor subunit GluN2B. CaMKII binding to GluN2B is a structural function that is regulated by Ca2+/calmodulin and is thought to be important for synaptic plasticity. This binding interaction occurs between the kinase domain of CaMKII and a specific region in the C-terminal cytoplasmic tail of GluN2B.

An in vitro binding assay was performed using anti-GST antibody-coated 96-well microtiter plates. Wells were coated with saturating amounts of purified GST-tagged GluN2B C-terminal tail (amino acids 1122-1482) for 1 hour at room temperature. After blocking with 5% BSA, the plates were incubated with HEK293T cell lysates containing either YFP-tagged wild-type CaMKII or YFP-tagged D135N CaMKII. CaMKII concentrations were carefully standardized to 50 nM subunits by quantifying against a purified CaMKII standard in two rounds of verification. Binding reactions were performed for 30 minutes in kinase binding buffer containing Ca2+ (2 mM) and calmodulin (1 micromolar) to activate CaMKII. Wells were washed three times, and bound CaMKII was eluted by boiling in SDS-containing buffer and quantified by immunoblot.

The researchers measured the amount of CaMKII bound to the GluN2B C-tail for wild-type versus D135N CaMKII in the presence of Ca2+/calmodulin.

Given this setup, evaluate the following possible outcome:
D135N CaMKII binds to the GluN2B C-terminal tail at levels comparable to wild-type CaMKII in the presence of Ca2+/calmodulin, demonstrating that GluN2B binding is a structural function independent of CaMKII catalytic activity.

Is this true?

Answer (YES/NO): NO